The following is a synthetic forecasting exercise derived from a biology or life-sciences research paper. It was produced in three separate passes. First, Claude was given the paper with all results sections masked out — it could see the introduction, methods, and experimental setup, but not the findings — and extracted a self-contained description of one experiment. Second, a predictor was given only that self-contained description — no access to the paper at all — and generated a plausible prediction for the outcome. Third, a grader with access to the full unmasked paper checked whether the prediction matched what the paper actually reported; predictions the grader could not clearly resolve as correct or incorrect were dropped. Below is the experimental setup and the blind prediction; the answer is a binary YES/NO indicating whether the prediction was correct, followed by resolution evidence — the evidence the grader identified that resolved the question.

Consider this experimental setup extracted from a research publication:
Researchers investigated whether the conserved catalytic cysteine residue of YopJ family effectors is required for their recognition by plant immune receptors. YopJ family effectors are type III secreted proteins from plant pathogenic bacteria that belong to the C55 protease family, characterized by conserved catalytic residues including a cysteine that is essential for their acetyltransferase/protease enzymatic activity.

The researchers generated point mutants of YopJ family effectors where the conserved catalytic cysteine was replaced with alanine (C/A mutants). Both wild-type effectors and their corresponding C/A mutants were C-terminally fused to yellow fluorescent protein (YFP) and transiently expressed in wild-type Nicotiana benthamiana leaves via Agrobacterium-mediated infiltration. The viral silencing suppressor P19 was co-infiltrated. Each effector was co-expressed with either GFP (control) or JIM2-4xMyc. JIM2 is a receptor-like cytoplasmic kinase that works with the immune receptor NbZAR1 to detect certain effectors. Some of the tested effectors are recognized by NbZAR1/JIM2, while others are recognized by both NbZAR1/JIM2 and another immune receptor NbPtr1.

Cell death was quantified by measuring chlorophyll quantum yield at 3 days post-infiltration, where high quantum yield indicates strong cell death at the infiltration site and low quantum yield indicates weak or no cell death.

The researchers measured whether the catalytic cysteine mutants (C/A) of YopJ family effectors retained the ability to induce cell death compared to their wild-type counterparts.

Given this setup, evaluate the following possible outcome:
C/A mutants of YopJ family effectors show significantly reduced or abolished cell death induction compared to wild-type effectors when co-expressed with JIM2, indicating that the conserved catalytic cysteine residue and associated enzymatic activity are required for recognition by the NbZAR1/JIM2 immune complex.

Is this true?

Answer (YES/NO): YES